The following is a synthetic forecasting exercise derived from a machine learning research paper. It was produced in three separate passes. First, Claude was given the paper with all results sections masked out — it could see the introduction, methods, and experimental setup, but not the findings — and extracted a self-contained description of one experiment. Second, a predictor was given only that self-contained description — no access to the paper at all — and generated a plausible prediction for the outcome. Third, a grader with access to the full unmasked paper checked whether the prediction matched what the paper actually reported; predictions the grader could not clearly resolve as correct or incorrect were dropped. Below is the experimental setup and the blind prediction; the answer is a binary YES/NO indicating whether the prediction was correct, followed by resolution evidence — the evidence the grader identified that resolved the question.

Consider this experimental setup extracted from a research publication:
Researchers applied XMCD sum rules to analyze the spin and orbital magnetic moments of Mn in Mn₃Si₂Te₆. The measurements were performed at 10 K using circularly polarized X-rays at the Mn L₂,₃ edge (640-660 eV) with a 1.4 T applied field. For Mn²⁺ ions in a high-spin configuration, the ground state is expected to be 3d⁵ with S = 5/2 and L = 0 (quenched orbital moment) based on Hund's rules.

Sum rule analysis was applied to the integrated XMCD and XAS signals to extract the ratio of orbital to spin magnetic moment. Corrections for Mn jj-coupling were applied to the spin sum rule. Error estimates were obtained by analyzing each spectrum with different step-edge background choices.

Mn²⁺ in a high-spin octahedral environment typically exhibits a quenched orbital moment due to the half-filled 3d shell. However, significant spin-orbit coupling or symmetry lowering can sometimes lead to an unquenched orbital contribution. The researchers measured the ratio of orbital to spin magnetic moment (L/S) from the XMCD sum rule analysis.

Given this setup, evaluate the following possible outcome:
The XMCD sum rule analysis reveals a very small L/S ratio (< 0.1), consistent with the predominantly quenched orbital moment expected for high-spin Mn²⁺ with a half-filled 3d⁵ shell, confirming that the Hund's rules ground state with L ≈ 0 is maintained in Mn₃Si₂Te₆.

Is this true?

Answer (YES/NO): NO